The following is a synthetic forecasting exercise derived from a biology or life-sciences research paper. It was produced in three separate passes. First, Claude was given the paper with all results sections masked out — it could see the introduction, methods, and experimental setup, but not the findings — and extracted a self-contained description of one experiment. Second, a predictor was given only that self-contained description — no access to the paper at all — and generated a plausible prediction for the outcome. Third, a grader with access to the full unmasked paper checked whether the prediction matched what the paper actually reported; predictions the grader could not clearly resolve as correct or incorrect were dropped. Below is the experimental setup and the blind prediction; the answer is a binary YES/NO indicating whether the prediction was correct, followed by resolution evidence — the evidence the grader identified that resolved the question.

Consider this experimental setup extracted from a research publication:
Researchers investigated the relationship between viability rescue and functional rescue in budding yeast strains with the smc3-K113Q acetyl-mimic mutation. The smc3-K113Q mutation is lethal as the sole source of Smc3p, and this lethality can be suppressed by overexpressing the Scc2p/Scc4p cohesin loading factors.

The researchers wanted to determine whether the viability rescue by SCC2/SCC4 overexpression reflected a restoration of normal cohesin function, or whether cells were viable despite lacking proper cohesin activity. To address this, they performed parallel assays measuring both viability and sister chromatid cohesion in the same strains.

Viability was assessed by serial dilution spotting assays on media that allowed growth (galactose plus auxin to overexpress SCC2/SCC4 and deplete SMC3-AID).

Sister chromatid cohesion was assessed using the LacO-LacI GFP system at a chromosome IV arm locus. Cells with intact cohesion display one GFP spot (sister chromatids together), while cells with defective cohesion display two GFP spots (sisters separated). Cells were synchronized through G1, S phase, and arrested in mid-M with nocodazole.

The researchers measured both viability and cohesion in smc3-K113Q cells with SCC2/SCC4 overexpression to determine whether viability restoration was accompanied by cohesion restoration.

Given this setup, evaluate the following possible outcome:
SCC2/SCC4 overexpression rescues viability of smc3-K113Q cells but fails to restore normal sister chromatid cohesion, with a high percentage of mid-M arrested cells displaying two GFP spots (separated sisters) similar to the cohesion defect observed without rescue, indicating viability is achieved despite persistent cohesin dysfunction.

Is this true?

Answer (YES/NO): YES